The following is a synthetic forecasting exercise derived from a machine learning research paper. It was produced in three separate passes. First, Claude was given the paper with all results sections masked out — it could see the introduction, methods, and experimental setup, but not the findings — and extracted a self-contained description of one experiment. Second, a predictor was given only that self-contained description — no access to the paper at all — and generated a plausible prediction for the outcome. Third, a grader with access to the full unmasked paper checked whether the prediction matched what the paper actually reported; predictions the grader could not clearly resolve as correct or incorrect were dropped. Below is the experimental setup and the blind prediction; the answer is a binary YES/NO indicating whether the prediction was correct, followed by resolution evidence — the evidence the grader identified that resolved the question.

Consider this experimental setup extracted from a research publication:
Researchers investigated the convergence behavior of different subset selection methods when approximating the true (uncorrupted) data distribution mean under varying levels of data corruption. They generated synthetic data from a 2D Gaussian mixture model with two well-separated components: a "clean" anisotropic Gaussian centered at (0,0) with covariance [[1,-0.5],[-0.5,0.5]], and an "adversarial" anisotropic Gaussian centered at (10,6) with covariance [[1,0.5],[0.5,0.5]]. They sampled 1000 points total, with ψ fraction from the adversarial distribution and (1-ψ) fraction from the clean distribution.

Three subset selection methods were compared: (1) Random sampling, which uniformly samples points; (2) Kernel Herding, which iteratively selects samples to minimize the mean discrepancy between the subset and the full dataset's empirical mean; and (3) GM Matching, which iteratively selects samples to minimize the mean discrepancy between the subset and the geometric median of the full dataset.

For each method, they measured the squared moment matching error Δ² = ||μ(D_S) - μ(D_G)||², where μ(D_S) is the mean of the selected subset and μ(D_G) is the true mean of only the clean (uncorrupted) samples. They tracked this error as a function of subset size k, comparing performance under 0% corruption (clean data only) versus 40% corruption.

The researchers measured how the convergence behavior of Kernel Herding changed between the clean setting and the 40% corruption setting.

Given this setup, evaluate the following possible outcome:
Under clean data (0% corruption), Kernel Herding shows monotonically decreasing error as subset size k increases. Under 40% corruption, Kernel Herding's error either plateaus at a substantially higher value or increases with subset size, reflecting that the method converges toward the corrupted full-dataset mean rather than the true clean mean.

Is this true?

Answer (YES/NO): YES